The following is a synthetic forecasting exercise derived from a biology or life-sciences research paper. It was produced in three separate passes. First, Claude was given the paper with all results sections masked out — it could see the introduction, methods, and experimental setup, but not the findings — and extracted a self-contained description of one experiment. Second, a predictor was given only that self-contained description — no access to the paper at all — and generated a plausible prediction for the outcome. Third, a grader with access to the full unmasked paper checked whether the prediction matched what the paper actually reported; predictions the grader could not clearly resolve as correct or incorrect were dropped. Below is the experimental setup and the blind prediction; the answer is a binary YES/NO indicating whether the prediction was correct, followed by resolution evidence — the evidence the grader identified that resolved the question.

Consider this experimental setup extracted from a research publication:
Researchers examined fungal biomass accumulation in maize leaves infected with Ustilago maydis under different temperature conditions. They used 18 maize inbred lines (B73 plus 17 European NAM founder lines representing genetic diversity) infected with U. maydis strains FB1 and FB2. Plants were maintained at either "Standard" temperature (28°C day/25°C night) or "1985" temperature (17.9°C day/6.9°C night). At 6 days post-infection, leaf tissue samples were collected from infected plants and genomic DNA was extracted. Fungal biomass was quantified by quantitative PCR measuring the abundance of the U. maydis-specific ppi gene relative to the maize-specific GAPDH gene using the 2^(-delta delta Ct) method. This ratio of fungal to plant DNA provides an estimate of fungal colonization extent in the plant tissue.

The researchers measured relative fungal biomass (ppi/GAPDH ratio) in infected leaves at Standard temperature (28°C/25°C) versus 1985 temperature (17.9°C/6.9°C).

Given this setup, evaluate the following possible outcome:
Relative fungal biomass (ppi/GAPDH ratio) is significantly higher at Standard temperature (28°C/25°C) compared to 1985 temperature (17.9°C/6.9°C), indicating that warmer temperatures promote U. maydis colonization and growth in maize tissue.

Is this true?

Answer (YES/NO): YES